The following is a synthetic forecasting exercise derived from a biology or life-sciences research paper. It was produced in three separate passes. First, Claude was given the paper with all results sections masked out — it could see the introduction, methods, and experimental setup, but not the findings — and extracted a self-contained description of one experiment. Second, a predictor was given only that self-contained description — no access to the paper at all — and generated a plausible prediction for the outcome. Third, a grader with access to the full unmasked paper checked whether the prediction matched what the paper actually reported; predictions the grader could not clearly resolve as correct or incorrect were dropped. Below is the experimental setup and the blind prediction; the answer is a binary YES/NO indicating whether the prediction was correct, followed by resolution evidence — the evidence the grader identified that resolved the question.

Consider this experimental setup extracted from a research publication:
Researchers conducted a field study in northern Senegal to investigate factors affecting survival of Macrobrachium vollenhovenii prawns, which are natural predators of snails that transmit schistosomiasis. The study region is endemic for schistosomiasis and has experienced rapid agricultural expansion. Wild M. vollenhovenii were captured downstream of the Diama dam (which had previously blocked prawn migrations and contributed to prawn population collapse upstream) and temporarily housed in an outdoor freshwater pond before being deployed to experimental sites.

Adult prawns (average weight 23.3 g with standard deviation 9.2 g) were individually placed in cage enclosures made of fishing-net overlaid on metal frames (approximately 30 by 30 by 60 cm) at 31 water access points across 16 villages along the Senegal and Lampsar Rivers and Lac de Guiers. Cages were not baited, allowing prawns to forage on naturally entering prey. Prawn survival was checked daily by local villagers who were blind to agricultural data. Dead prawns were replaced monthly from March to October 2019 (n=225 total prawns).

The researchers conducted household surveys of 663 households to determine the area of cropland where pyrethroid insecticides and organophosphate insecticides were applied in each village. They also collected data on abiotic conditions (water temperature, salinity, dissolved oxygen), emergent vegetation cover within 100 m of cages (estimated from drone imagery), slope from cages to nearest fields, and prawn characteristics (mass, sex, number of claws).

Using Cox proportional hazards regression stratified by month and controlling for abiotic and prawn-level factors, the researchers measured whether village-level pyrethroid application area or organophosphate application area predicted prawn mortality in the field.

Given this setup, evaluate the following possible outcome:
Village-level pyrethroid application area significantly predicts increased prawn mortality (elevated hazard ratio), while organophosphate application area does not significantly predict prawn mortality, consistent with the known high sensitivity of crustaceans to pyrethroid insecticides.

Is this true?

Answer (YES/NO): YES